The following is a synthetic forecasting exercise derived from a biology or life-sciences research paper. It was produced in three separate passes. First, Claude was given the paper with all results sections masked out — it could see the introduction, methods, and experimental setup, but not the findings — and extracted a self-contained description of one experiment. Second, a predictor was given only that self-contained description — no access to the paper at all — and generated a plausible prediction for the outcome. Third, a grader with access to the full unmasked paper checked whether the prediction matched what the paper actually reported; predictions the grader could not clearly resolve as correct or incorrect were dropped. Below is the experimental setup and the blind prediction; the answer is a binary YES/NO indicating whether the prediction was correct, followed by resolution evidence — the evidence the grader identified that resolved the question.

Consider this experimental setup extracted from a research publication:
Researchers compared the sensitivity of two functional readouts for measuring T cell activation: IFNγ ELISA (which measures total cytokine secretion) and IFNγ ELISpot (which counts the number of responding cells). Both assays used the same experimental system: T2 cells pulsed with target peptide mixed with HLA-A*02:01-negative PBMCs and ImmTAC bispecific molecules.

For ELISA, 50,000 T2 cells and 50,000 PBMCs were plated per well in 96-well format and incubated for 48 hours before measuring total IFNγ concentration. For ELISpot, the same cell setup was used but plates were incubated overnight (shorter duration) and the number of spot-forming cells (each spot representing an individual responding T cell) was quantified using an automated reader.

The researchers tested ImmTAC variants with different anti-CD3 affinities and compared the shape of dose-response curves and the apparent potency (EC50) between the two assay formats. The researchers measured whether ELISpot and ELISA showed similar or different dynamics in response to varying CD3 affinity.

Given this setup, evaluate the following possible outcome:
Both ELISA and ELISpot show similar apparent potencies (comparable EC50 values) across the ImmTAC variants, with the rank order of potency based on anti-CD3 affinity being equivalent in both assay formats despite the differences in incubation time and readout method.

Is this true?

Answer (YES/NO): NO